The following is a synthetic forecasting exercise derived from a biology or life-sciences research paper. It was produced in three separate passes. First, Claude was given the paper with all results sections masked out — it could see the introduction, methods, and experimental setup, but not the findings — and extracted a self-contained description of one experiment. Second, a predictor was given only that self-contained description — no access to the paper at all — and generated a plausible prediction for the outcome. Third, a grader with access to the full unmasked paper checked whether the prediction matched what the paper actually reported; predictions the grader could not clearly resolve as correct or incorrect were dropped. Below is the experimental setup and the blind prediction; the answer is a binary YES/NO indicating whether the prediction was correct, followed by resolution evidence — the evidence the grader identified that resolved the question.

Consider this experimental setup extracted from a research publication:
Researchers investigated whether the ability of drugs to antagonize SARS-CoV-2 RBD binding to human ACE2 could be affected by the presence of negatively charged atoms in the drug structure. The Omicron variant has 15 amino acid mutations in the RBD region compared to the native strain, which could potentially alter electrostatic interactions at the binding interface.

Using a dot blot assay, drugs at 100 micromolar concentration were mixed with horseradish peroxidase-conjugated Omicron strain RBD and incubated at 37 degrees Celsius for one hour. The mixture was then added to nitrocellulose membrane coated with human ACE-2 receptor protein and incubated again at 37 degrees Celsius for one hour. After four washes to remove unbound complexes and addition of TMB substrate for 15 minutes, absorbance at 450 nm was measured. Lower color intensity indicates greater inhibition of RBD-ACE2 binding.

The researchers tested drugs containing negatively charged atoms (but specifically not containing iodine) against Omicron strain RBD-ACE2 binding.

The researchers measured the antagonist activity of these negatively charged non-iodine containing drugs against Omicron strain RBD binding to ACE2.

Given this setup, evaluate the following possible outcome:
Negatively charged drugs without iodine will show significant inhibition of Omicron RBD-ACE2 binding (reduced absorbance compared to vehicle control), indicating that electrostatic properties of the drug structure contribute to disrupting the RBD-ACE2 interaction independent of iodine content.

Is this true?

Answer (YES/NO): NO